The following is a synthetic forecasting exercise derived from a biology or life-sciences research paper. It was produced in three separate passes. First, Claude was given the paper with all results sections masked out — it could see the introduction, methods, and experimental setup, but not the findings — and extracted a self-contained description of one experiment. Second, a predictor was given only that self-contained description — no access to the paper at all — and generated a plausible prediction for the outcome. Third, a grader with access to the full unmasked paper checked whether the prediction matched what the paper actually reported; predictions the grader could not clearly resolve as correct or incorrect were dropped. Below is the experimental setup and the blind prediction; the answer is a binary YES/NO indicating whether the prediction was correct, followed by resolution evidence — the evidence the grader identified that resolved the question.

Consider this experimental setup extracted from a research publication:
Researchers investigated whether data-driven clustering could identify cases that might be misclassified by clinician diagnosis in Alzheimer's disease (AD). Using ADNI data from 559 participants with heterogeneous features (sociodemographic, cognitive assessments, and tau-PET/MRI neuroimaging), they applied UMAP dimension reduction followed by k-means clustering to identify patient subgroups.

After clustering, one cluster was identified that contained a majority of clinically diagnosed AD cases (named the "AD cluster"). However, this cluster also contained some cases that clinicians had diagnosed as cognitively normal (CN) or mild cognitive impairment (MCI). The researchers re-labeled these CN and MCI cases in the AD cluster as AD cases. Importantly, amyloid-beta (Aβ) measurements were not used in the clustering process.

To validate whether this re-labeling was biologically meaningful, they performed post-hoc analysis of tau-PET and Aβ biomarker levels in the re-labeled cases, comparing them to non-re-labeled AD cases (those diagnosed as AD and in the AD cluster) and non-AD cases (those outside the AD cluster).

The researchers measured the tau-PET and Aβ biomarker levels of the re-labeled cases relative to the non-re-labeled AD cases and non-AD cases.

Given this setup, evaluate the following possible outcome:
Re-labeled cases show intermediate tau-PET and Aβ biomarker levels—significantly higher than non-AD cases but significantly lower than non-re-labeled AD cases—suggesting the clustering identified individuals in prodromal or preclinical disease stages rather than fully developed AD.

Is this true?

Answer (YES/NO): NO